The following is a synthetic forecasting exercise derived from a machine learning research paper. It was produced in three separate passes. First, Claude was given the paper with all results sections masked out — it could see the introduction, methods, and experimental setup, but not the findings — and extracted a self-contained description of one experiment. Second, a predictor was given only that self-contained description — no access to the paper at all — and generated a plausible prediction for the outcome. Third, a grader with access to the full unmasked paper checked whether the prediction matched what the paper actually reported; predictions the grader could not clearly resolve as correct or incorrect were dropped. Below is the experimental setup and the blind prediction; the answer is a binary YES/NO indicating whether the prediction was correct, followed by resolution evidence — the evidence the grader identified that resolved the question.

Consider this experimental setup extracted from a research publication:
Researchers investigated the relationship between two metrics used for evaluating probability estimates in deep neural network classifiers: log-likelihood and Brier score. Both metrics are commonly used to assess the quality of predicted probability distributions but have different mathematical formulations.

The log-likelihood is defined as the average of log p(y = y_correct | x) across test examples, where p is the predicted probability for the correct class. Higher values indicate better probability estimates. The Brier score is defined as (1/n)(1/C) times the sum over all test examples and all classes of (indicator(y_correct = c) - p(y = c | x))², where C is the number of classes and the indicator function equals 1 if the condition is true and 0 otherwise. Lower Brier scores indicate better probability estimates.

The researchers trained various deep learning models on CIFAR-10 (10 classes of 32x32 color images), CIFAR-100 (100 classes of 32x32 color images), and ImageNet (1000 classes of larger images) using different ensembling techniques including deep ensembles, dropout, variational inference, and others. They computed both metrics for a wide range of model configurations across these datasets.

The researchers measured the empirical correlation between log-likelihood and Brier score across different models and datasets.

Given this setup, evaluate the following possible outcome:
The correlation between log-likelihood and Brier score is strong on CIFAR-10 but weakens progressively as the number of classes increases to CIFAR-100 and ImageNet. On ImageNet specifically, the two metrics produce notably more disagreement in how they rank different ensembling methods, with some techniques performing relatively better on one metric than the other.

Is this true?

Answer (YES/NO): NO